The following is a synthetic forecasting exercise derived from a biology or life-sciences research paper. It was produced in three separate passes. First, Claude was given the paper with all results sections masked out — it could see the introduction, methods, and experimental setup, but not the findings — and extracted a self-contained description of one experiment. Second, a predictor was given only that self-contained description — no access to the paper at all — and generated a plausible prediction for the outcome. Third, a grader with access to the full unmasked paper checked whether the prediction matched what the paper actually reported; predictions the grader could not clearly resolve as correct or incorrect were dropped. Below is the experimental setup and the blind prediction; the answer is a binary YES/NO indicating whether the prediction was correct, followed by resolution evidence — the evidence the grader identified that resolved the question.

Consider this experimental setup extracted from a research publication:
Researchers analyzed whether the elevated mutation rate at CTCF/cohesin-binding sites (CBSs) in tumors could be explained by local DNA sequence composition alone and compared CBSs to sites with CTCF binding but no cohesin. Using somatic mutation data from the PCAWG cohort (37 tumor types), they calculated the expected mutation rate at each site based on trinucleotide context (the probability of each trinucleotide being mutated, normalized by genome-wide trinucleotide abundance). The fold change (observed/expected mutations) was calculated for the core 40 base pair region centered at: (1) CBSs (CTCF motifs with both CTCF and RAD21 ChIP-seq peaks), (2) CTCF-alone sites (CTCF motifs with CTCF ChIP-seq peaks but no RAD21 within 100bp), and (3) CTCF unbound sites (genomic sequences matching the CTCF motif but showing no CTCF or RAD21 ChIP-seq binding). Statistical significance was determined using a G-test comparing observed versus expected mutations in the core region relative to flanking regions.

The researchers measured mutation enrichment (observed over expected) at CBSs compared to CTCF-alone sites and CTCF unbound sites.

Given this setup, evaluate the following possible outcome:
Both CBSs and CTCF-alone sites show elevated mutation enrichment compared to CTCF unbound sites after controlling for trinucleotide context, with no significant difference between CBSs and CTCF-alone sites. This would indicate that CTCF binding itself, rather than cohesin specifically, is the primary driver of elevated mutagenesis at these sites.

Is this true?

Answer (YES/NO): NO